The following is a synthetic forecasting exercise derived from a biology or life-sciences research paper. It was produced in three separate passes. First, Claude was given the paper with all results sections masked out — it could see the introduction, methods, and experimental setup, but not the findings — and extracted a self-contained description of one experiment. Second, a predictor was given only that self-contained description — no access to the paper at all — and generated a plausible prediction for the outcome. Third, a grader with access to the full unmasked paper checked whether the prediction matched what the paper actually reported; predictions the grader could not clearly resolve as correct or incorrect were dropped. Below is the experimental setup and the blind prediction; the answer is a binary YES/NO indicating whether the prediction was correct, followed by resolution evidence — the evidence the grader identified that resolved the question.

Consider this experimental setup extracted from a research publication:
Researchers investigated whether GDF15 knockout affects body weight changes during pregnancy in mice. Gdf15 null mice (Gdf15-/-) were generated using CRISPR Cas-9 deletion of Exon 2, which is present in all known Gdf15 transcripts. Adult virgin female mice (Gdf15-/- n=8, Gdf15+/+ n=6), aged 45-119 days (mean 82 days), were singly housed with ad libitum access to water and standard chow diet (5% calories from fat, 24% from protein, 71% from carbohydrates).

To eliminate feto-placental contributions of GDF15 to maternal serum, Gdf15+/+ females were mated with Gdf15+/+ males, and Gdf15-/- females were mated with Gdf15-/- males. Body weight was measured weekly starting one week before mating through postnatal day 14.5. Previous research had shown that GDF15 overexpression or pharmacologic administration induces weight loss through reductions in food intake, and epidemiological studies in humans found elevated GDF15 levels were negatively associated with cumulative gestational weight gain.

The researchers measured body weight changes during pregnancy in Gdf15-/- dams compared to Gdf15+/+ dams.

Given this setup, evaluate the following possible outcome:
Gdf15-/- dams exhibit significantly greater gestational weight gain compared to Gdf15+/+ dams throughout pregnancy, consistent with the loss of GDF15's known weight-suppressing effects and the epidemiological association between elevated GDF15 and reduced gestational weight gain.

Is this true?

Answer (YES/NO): NO